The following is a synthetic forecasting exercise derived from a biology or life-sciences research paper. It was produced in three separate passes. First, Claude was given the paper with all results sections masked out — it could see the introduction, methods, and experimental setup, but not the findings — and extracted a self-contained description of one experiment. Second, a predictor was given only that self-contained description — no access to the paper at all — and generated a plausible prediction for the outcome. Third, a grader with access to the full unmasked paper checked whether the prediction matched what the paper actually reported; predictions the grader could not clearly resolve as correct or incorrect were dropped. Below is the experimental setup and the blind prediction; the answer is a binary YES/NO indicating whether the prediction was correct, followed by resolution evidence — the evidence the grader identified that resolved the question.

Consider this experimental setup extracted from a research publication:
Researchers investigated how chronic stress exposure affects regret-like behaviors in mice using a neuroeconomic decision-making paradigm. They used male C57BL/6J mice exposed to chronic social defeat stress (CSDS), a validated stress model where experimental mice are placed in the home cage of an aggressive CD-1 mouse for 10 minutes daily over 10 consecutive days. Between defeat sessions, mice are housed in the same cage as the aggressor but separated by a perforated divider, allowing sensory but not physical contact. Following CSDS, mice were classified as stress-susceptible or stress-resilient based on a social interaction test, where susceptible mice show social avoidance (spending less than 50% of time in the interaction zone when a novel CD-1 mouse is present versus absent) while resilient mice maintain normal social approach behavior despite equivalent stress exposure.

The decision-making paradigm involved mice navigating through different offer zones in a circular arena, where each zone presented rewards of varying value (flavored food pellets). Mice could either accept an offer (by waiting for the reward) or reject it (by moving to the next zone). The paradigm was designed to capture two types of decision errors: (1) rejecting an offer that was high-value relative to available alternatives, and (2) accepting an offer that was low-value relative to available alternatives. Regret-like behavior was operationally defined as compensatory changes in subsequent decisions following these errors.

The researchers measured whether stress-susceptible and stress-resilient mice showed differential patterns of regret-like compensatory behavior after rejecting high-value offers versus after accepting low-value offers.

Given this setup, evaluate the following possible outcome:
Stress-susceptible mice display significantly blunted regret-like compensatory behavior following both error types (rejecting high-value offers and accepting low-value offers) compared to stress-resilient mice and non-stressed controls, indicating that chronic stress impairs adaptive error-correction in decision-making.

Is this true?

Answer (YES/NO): NO